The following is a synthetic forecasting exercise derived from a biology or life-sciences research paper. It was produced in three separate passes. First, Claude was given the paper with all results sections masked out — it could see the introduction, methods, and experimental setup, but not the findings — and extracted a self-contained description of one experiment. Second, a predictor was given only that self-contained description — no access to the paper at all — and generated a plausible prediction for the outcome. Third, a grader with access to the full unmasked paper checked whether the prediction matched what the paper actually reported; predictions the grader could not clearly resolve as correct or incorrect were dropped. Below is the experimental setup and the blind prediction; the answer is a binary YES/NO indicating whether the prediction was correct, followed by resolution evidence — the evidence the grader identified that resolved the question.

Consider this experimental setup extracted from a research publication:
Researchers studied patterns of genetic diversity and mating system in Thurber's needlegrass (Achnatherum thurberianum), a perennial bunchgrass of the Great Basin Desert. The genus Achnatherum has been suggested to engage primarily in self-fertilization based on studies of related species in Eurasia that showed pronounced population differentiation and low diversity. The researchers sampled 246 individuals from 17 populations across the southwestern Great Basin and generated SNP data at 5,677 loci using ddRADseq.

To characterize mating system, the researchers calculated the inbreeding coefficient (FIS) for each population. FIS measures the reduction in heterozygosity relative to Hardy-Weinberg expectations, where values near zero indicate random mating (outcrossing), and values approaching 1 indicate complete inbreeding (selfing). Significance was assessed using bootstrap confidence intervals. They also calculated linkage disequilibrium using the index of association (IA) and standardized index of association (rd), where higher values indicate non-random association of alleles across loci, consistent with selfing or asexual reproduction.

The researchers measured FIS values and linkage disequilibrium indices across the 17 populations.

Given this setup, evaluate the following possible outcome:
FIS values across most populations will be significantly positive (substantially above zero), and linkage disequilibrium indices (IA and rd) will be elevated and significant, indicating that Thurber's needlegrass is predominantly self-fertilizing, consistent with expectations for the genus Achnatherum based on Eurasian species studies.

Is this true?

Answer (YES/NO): YES